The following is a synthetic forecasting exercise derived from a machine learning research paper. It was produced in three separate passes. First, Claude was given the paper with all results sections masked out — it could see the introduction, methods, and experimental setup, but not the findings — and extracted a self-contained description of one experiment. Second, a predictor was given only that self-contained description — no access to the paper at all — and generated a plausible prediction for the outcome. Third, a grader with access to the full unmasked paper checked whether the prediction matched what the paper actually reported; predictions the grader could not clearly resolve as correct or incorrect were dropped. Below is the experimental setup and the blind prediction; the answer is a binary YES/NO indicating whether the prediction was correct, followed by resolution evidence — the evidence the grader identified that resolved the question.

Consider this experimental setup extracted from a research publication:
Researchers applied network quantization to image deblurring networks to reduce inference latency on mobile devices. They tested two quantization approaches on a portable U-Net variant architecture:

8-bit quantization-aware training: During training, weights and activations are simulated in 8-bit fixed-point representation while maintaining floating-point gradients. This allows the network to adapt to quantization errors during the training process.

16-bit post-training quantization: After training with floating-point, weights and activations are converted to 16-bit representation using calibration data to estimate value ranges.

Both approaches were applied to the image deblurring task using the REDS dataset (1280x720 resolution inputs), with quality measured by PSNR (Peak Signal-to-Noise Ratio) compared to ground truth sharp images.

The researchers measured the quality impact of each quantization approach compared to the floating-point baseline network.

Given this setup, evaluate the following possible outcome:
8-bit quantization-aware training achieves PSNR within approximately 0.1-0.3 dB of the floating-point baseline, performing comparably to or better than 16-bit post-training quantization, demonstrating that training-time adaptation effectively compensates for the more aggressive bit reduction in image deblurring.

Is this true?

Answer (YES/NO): NO